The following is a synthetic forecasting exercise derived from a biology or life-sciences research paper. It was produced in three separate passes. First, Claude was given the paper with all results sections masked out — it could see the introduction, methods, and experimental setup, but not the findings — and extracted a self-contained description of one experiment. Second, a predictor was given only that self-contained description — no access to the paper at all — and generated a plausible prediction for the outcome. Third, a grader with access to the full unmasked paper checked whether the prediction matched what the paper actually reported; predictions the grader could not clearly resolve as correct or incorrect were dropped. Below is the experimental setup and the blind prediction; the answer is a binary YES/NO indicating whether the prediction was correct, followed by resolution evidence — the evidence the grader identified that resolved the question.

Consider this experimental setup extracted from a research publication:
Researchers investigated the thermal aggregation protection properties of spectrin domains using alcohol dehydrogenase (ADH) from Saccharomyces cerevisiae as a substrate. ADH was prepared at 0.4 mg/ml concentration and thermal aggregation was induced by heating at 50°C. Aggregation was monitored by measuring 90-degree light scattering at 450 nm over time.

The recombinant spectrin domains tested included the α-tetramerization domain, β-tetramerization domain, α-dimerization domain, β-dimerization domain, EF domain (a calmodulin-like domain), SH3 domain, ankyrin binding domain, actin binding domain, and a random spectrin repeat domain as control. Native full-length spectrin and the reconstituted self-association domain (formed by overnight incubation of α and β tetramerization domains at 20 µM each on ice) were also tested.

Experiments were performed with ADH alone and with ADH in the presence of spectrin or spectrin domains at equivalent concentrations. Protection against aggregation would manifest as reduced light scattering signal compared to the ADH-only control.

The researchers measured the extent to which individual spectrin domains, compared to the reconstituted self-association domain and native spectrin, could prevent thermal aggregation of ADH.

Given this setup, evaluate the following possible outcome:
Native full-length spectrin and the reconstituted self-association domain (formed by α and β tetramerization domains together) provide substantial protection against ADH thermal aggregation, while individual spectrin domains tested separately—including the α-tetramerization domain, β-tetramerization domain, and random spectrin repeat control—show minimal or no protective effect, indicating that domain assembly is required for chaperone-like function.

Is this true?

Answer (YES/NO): NO